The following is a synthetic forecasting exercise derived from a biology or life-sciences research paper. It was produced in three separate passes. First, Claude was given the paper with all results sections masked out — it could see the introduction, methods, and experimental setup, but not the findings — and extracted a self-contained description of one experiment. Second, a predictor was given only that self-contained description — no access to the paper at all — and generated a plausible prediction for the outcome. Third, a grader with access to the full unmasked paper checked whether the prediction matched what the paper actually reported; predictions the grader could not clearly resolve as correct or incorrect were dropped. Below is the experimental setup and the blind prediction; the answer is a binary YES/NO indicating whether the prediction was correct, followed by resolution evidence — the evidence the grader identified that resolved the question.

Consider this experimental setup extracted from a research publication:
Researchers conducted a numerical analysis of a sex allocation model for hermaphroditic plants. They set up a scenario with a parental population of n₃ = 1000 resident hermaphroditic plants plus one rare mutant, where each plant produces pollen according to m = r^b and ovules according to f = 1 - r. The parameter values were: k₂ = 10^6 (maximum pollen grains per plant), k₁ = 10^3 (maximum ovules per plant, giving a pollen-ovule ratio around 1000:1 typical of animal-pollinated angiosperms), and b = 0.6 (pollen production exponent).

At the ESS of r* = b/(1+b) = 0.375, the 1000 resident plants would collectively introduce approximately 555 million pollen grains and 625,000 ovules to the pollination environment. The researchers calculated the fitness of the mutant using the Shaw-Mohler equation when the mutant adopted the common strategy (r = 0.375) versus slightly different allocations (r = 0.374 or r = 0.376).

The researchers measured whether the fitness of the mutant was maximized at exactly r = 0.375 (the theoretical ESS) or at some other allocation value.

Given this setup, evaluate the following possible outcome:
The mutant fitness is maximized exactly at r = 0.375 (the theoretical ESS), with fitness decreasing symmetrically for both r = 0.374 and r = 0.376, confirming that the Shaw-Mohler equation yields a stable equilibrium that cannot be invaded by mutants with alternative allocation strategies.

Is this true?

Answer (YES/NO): YES